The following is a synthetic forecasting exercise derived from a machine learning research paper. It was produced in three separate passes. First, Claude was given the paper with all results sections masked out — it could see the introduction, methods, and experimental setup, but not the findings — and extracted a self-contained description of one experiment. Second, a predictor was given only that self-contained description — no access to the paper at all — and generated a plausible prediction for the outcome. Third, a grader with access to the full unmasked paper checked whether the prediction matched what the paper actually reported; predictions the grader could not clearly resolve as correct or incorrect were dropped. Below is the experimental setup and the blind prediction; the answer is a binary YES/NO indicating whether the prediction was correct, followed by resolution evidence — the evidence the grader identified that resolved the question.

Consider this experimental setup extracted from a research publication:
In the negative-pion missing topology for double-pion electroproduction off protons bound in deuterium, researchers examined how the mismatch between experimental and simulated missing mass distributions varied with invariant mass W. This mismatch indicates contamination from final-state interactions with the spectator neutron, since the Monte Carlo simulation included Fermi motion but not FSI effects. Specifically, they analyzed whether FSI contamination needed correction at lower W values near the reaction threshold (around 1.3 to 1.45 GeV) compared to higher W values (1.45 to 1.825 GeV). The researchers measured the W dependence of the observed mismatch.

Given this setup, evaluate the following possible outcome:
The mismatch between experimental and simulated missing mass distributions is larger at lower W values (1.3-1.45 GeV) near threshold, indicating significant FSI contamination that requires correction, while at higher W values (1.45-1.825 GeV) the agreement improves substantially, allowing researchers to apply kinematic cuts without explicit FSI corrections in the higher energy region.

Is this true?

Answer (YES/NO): NO